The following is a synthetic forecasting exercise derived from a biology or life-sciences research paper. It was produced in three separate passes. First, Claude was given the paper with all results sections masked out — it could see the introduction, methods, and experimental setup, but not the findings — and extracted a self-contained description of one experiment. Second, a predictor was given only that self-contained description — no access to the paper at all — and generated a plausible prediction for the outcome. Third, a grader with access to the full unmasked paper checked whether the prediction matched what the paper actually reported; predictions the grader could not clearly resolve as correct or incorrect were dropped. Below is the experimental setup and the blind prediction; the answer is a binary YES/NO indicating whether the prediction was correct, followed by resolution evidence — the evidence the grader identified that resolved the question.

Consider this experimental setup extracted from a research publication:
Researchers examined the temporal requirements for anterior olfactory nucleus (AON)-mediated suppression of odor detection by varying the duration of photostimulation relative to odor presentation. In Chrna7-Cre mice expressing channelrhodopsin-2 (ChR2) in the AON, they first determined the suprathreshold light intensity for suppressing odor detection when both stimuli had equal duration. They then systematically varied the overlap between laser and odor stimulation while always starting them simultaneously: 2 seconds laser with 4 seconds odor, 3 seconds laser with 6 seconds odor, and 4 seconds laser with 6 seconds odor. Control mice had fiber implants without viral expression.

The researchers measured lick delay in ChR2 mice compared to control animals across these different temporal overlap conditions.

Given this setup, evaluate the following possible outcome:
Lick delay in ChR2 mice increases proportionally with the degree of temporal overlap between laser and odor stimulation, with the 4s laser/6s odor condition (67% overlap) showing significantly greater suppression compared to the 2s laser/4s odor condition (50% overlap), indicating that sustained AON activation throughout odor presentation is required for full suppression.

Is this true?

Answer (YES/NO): NO